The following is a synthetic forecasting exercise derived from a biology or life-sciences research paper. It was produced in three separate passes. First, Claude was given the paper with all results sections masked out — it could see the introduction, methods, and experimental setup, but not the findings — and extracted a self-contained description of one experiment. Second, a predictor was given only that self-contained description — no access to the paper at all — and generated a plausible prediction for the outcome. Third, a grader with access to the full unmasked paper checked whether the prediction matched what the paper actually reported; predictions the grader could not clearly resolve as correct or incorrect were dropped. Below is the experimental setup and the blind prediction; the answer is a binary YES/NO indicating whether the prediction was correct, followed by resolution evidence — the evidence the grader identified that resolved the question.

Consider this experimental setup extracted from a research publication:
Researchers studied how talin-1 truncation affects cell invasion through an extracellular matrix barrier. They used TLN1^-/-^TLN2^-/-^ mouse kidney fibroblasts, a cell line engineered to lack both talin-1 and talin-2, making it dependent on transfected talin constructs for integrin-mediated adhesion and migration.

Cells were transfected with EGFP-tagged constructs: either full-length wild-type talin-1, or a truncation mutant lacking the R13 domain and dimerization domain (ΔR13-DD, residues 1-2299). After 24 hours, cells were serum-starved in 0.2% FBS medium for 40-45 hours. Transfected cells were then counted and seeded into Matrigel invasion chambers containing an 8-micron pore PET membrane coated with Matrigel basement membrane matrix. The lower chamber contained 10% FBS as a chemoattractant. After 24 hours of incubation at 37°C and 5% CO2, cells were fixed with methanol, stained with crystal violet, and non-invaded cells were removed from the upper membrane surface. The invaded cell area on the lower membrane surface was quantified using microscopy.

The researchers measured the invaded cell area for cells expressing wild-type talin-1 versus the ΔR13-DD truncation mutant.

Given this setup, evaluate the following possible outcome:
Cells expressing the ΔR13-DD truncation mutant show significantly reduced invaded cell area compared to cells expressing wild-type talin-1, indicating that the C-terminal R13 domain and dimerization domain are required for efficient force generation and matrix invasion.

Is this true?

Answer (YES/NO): YES